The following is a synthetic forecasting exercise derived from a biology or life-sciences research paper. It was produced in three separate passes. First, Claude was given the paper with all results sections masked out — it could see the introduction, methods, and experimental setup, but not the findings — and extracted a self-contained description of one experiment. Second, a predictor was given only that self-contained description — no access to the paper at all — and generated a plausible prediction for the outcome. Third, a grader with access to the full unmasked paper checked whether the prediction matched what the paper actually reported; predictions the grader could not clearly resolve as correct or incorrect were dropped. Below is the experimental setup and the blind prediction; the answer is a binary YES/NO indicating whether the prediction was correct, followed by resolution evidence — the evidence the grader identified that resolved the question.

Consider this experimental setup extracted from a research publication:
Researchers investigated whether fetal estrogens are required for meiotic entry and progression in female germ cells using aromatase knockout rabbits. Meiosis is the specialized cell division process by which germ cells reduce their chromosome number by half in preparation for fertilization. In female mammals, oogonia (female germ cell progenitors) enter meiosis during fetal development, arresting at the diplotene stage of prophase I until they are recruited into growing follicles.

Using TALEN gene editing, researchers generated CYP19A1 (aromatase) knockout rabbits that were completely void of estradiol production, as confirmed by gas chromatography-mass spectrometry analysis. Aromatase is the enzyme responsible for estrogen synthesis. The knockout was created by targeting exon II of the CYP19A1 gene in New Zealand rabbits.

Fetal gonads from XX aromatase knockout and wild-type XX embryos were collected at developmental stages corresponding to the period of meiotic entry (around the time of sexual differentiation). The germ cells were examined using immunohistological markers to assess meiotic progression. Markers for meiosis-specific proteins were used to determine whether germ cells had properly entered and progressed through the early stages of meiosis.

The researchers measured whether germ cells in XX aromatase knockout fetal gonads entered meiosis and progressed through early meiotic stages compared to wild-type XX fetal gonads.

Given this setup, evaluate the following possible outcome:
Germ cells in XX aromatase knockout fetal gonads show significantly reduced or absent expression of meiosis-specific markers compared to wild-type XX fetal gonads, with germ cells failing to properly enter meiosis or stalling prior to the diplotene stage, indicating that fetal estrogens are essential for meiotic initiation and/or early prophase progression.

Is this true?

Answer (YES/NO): NO